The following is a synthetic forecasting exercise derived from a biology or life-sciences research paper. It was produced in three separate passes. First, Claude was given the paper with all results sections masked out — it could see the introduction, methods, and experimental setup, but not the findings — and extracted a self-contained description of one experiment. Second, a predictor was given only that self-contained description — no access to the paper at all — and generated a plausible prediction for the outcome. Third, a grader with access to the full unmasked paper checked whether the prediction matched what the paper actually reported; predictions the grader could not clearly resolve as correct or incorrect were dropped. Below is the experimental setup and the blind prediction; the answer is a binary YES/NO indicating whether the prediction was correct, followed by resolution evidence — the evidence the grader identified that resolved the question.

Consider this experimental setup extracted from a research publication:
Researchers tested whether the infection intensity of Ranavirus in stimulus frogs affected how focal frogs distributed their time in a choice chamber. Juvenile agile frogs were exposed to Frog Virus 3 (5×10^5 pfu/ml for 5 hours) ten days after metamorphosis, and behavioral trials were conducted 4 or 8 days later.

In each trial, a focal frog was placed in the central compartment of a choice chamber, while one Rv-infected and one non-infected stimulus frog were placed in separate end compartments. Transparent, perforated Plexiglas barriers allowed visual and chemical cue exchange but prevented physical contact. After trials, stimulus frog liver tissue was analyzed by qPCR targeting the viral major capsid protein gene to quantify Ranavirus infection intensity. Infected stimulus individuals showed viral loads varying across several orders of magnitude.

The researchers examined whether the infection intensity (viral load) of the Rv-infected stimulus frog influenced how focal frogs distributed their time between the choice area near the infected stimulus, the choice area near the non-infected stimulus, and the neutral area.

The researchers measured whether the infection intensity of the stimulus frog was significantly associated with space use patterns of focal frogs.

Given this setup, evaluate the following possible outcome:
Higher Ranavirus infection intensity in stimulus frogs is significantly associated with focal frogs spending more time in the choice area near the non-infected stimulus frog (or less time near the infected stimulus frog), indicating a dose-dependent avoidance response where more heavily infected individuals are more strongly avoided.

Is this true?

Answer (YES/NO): NO